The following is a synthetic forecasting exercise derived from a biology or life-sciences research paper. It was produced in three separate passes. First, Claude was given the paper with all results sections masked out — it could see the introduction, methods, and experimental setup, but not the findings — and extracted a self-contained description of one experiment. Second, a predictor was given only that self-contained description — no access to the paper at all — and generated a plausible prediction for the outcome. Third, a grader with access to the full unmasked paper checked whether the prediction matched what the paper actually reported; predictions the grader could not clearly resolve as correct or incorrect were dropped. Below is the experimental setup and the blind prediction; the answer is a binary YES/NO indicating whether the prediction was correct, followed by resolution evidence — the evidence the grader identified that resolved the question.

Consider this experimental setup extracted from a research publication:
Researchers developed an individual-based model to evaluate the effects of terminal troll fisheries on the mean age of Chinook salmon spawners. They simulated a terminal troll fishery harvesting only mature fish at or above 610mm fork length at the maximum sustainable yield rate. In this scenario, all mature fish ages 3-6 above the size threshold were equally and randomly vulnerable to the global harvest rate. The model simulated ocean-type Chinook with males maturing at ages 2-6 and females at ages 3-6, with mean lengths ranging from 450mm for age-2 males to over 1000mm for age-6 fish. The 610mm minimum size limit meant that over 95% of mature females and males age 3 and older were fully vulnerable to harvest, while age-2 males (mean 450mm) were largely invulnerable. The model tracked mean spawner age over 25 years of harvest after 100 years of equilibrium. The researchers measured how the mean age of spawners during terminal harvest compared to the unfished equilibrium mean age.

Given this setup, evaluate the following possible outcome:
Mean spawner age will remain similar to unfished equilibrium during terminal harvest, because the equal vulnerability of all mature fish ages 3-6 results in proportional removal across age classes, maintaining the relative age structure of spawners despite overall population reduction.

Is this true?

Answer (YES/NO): YES